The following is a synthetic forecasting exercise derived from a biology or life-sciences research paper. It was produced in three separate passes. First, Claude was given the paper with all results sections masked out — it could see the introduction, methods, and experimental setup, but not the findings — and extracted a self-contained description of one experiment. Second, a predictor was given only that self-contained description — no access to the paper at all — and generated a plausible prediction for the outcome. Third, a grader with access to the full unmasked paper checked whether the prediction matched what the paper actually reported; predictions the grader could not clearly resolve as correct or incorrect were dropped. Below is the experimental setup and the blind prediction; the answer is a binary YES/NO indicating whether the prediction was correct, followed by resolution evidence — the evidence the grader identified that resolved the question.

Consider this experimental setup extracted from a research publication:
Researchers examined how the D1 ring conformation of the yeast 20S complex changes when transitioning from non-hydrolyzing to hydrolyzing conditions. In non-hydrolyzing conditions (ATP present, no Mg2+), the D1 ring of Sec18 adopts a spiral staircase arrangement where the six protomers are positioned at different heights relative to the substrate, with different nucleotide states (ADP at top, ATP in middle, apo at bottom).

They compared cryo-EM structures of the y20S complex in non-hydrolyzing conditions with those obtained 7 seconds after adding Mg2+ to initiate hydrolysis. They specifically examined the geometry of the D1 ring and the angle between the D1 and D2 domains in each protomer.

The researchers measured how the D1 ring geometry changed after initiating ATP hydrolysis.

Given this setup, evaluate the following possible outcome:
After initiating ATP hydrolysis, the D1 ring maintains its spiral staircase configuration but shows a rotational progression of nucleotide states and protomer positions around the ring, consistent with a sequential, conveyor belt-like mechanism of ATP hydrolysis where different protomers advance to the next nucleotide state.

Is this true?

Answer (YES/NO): NO